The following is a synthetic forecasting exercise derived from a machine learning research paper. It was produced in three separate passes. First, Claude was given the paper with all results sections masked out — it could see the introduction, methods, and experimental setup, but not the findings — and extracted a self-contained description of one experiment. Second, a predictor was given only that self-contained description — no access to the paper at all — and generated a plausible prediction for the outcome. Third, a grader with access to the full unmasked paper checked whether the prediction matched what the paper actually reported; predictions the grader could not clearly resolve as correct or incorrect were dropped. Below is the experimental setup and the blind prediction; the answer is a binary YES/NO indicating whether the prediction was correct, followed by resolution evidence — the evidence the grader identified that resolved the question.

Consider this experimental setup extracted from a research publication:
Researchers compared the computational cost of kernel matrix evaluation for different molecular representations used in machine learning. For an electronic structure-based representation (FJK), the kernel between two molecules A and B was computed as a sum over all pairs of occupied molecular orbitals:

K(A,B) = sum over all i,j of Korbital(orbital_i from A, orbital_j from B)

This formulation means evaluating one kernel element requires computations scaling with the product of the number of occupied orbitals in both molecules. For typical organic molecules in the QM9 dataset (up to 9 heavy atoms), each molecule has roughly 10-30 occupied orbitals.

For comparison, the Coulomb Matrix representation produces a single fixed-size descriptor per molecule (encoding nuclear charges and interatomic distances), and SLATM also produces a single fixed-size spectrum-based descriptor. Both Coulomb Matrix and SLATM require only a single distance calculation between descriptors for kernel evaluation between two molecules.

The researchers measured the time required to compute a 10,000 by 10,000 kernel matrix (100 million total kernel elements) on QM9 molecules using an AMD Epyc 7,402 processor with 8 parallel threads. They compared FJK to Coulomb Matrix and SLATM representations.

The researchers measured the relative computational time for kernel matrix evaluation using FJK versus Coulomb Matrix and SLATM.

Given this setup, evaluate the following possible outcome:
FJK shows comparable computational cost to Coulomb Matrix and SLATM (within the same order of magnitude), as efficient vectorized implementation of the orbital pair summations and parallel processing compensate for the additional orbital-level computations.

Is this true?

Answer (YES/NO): NO